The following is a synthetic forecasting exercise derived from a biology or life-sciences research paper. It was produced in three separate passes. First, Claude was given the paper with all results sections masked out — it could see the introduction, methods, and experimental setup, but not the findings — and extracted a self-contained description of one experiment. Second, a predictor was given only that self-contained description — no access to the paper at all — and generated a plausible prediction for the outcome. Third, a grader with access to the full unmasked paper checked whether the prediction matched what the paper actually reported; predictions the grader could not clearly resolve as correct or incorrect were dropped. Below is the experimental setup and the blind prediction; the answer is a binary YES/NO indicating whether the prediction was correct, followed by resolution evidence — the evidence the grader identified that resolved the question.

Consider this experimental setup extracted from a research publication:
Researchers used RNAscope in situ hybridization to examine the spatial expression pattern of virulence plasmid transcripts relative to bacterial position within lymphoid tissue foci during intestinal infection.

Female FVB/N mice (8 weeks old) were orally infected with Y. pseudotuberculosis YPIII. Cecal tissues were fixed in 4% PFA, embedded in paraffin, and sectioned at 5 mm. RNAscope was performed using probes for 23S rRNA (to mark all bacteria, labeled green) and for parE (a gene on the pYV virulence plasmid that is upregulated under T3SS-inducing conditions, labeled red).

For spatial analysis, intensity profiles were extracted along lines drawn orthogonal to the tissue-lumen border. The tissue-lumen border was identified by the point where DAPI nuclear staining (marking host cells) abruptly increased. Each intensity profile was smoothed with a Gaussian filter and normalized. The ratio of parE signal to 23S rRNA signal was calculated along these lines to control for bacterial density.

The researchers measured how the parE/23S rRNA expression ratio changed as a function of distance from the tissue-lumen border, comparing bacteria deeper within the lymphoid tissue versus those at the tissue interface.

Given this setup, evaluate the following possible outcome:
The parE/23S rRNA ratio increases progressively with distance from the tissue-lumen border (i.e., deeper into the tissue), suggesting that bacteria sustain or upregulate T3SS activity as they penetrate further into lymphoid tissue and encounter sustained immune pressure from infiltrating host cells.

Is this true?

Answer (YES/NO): NO